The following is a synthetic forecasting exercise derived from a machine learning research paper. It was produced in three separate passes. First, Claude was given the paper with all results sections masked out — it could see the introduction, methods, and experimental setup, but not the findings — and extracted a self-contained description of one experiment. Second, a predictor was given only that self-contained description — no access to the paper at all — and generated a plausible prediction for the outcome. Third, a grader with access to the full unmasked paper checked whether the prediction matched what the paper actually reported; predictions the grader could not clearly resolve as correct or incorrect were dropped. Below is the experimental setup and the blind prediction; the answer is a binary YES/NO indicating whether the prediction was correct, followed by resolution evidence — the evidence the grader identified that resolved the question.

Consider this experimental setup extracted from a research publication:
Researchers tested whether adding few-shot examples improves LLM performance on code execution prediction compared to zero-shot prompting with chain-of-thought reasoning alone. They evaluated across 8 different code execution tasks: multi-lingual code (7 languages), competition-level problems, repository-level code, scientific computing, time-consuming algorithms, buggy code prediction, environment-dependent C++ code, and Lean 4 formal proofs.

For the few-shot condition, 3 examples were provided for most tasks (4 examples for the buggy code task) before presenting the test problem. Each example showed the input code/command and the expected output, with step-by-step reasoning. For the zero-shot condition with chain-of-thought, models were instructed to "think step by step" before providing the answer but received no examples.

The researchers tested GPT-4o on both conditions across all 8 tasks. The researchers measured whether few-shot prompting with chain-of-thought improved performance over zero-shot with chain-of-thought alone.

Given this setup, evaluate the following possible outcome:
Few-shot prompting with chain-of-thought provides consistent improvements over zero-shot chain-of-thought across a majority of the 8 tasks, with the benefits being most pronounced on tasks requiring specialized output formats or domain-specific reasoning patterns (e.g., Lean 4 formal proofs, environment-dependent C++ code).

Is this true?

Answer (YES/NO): NO